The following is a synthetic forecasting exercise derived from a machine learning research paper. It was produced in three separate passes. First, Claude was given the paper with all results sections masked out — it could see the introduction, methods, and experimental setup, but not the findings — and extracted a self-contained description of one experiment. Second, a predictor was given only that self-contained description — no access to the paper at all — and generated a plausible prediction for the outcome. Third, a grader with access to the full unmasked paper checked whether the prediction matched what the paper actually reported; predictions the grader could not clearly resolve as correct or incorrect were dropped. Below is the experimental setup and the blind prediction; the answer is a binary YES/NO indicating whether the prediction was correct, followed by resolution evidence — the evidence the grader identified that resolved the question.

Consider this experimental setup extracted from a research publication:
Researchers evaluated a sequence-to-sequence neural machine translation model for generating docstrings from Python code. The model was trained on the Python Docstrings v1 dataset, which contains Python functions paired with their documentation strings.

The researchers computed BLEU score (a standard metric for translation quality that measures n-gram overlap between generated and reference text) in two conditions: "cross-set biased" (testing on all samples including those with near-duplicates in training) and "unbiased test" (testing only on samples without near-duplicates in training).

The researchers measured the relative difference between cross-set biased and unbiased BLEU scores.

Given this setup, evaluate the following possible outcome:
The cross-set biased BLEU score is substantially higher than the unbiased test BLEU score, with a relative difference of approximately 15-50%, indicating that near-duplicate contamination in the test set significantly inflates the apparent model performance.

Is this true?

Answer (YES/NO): NO